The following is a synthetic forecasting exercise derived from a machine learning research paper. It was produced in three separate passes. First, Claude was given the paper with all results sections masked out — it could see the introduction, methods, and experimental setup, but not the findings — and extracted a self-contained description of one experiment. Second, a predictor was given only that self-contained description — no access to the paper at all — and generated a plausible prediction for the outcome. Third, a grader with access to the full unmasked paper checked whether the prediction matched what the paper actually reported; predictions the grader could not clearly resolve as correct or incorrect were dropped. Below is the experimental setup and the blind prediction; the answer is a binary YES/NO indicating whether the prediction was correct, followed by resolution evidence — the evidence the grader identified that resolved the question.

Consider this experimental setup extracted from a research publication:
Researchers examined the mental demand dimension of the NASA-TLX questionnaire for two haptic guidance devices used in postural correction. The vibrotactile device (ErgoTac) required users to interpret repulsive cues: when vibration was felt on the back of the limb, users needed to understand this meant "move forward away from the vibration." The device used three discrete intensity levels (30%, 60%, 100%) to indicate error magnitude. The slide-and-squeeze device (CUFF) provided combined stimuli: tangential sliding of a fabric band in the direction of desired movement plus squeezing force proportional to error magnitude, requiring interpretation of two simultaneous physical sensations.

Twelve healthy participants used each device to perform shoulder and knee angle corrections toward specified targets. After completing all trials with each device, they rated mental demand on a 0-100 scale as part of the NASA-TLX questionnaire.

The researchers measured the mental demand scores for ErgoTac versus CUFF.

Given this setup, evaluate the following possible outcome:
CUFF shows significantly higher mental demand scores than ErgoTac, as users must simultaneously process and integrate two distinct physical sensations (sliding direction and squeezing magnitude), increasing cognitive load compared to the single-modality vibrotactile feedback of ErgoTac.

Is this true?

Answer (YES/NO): NO